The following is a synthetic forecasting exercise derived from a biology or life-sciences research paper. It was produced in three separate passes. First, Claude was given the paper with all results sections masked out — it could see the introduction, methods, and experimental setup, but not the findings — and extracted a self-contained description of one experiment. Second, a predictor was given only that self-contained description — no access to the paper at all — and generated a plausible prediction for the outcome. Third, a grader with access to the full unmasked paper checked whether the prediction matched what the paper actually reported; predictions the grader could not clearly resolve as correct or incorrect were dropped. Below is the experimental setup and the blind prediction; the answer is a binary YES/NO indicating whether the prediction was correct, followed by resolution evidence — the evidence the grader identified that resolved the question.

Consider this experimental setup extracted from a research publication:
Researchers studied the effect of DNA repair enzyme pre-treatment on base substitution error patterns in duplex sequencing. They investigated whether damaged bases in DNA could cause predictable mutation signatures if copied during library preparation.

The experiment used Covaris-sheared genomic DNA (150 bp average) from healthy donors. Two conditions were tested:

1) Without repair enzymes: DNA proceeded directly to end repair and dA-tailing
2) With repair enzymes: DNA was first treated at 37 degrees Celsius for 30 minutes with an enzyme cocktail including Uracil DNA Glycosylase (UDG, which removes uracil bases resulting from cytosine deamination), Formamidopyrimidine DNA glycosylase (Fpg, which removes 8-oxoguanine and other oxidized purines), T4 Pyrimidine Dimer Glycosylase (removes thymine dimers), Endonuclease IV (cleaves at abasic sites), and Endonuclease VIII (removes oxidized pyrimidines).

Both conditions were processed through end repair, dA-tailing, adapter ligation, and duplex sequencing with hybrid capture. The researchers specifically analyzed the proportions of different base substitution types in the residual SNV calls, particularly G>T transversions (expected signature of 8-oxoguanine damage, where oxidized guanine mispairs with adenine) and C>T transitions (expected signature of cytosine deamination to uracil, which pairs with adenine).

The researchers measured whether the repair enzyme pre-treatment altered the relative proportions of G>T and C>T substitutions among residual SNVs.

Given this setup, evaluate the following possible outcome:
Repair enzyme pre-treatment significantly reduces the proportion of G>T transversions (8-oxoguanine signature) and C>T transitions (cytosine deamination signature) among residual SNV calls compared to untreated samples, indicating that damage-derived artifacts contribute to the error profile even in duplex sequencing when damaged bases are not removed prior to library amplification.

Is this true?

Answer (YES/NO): YES